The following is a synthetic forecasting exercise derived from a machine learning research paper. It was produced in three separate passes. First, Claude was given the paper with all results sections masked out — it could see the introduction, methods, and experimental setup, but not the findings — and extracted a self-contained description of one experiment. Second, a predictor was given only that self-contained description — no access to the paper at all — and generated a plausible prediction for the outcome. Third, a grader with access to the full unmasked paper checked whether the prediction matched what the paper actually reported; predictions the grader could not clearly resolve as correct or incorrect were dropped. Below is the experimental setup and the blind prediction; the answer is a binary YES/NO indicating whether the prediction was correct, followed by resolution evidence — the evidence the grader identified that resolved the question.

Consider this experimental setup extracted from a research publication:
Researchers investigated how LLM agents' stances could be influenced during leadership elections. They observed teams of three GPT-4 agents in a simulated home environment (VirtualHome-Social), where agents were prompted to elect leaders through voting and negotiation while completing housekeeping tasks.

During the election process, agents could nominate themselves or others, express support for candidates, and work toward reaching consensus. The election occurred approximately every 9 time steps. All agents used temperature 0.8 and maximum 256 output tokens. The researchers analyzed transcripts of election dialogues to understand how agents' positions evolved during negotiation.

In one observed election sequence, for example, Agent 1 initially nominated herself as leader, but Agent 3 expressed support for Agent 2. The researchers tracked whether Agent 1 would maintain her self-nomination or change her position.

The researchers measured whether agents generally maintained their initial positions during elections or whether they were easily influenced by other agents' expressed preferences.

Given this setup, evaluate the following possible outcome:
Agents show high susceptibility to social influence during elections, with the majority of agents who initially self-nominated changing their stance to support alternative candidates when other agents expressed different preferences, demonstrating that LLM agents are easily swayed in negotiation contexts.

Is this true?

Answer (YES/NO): YES